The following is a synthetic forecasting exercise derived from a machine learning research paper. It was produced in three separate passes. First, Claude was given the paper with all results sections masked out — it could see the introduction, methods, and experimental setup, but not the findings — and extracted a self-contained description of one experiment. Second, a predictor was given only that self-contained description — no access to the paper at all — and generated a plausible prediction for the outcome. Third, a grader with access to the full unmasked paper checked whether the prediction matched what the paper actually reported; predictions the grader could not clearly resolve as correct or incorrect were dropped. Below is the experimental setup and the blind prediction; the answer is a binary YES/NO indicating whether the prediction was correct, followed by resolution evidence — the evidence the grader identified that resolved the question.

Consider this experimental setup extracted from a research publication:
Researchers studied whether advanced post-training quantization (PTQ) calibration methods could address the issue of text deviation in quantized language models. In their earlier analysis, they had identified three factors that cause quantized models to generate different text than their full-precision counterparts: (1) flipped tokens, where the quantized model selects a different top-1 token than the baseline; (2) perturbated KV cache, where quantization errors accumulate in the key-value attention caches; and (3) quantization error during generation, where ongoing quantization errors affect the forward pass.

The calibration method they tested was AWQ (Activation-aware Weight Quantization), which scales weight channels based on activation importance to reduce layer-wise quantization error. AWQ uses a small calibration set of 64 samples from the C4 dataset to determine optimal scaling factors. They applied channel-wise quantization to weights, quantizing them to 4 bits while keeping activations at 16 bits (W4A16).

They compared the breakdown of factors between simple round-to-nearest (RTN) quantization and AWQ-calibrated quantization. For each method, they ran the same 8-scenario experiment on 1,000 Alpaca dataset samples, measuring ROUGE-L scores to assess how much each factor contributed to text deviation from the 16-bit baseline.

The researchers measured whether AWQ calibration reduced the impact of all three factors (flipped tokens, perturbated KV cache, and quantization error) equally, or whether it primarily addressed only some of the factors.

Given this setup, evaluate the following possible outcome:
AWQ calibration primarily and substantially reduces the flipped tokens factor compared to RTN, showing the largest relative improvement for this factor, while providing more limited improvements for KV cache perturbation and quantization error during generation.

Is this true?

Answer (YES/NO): NO